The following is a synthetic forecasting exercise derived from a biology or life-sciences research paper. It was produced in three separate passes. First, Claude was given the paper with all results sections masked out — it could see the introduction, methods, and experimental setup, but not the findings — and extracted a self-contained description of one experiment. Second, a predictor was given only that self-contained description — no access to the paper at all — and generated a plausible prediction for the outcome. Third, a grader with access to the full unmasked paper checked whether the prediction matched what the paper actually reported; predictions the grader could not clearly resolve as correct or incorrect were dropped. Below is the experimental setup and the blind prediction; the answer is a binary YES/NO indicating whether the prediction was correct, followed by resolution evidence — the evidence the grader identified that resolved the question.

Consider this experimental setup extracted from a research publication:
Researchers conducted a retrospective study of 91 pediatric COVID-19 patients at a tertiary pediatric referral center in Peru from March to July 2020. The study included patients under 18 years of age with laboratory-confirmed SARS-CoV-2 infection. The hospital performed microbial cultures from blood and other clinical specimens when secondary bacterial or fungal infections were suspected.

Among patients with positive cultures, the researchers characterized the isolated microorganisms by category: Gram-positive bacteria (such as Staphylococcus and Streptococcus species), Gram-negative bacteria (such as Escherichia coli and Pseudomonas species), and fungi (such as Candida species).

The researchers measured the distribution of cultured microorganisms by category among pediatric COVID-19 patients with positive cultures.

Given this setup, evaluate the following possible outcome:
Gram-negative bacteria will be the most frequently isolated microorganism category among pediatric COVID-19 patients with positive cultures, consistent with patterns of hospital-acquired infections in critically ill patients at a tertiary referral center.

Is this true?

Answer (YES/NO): NO